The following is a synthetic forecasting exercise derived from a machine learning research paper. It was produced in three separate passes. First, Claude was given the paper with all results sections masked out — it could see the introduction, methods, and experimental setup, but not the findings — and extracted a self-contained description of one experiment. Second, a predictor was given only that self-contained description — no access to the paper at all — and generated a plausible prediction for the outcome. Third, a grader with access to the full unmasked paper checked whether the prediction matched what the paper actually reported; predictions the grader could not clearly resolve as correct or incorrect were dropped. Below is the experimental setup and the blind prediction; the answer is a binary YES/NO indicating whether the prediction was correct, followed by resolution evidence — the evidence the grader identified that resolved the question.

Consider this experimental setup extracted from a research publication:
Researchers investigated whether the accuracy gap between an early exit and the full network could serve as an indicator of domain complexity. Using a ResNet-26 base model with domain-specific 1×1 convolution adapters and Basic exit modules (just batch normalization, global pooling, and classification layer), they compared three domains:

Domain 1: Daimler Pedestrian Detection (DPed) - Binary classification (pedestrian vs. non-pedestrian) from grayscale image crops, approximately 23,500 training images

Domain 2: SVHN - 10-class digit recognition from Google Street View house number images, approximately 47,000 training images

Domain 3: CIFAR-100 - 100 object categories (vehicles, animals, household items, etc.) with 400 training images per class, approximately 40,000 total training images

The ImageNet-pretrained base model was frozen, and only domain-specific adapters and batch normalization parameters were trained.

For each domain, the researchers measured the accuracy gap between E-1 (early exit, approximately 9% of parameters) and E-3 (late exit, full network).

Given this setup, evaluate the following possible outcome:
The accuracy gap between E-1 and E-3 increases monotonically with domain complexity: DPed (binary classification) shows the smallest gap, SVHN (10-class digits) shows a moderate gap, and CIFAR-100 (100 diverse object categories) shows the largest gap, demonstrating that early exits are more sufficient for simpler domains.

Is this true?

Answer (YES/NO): YES